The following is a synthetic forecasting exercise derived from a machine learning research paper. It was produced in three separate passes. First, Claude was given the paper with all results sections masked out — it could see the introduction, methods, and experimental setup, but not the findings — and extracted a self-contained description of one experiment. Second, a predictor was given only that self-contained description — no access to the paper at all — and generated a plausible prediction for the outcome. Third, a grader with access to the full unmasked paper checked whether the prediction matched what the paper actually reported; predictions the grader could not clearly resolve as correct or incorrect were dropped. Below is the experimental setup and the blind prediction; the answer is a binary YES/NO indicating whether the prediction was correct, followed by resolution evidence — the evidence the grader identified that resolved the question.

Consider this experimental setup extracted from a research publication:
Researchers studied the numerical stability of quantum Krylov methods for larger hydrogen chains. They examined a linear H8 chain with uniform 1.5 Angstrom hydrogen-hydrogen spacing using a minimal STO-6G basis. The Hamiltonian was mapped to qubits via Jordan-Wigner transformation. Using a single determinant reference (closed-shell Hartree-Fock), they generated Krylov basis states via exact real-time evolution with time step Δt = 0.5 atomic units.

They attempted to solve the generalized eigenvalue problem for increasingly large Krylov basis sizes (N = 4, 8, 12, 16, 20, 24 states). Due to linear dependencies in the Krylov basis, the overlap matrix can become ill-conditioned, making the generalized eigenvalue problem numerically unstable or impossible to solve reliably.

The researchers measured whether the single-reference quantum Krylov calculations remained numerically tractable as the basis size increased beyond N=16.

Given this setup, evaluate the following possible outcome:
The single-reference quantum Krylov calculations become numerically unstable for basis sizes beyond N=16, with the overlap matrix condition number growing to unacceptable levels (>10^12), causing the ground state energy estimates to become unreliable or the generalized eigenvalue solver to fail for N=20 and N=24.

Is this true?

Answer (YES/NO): YES